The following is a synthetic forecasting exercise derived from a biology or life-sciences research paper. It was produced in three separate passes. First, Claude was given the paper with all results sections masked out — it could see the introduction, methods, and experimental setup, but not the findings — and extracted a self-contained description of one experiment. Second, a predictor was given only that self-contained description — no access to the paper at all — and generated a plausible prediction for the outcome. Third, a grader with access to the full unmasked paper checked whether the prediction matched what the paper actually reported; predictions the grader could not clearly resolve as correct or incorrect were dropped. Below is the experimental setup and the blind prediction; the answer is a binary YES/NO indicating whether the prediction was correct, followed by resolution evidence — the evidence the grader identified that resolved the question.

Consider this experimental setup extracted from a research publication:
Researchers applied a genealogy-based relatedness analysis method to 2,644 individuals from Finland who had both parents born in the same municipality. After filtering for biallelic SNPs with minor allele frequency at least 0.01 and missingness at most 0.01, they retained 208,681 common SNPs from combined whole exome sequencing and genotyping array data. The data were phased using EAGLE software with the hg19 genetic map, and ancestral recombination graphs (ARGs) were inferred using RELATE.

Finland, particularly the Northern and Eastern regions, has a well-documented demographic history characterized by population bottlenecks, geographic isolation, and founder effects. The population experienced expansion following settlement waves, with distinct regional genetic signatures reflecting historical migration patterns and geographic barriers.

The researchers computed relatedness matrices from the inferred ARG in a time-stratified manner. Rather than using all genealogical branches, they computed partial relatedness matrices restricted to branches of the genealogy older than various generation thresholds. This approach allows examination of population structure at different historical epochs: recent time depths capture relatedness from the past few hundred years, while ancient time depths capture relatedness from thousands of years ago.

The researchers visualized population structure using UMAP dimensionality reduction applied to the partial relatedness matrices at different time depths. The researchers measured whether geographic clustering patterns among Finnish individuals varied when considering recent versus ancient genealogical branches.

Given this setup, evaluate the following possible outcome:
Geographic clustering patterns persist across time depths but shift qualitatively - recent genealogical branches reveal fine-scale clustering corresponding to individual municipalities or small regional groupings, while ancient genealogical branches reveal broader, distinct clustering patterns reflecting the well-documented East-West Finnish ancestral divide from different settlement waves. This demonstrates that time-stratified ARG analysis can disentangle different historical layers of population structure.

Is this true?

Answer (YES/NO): NO